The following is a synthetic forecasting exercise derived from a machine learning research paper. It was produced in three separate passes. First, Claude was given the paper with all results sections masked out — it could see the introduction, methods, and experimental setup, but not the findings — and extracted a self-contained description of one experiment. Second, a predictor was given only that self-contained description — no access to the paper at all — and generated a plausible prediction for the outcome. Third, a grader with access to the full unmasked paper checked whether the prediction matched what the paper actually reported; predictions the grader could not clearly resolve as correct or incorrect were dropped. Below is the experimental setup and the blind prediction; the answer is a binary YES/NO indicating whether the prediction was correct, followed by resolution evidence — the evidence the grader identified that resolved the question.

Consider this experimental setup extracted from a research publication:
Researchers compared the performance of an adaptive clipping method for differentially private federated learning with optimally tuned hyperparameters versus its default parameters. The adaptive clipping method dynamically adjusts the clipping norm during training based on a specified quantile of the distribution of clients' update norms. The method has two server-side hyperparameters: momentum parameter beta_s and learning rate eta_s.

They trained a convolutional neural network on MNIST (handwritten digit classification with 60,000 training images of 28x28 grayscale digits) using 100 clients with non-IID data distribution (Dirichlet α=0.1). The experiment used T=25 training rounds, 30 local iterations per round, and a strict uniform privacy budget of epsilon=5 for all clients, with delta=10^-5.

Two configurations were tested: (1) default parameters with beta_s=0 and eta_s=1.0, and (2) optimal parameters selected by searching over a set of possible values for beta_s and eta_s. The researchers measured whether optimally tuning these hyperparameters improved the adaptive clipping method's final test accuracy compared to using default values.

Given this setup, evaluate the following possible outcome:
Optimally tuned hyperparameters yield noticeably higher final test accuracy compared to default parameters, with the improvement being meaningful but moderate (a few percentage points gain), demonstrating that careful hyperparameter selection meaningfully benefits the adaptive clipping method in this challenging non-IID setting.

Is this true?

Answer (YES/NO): NO